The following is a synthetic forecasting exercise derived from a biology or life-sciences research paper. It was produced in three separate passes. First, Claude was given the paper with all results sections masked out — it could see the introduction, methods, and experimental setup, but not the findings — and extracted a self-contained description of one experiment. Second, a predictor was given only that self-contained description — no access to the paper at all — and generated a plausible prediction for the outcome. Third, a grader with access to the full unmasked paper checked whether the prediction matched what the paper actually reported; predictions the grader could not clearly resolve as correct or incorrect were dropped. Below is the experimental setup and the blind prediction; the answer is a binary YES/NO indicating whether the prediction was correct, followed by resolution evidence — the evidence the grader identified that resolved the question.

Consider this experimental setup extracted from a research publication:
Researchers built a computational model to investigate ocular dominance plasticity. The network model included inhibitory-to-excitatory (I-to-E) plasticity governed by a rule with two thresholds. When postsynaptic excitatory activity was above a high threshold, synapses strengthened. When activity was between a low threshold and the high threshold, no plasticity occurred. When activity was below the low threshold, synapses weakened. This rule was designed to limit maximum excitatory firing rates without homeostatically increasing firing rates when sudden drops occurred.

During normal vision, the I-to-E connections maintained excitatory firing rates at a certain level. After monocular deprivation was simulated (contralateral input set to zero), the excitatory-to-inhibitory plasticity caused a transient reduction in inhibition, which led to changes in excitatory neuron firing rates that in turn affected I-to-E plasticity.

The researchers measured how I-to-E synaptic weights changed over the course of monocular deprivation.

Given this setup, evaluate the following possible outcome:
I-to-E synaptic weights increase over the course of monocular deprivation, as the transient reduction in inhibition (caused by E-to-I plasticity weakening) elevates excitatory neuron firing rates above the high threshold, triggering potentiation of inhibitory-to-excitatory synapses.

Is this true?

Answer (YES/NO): NO